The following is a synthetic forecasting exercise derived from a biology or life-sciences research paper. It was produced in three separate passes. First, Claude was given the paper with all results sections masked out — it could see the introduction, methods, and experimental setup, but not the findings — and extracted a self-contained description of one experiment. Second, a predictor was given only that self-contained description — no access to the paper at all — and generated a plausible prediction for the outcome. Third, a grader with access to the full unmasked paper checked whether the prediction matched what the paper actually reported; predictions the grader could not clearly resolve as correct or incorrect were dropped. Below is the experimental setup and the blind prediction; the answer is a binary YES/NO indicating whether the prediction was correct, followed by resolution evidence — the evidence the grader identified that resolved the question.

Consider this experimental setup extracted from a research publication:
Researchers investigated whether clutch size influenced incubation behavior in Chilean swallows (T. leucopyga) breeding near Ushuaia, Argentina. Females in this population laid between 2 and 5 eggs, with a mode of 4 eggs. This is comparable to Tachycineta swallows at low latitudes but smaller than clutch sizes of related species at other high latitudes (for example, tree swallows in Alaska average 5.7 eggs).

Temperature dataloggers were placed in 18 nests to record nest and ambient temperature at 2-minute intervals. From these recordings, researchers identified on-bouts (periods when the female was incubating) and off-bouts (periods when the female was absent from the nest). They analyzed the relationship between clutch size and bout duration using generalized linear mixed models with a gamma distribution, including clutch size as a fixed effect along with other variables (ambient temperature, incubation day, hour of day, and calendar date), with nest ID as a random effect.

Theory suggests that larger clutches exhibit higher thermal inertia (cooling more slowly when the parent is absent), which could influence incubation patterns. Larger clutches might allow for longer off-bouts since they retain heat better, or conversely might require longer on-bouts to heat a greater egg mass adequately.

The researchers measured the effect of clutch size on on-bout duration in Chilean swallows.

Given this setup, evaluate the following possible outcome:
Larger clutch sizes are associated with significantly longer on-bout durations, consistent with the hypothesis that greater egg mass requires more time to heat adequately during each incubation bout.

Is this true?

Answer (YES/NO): NO